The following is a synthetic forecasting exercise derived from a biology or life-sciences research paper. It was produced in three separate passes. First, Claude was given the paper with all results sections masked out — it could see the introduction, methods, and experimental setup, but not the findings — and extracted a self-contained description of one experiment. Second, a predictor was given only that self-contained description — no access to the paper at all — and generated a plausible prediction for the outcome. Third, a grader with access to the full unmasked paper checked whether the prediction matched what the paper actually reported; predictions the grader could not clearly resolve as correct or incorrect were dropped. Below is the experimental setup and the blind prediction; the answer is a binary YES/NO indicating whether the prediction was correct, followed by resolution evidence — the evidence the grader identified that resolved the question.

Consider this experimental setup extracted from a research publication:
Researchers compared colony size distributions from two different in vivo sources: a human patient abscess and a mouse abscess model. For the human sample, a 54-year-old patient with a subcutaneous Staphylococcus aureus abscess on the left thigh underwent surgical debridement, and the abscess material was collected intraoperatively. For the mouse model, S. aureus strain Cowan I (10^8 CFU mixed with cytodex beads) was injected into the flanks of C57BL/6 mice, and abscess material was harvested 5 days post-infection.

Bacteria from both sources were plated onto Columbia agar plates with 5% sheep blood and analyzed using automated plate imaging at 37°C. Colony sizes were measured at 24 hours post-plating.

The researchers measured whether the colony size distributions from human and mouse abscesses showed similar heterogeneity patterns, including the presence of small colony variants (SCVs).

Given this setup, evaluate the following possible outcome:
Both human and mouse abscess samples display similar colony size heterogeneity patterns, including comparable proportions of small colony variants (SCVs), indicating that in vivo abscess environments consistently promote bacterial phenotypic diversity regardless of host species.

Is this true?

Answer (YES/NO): NO